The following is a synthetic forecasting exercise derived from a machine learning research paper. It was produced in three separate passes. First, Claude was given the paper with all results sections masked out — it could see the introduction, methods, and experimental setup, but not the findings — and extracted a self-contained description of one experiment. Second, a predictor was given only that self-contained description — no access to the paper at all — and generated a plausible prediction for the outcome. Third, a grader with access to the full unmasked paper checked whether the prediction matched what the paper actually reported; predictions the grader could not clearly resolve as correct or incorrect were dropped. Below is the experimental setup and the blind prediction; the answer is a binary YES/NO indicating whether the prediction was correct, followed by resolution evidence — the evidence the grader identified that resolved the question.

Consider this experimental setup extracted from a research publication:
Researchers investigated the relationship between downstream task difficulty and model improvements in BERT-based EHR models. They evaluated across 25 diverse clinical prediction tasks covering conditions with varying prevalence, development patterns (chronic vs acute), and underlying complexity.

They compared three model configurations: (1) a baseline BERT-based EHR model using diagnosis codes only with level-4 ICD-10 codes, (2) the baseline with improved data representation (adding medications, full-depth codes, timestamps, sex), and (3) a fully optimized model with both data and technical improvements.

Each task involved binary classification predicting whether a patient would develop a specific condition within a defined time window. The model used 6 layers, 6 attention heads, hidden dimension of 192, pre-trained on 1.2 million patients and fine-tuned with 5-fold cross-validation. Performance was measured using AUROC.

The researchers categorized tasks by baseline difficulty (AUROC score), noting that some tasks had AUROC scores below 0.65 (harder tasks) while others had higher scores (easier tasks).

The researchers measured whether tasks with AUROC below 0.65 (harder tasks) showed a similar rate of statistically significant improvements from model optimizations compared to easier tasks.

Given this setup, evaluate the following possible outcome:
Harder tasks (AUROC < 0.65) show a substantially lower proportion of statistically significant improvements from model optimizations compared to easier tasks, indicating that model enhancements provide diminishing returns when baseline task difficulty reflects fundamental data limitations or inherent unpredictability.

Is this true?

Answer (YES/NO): YES